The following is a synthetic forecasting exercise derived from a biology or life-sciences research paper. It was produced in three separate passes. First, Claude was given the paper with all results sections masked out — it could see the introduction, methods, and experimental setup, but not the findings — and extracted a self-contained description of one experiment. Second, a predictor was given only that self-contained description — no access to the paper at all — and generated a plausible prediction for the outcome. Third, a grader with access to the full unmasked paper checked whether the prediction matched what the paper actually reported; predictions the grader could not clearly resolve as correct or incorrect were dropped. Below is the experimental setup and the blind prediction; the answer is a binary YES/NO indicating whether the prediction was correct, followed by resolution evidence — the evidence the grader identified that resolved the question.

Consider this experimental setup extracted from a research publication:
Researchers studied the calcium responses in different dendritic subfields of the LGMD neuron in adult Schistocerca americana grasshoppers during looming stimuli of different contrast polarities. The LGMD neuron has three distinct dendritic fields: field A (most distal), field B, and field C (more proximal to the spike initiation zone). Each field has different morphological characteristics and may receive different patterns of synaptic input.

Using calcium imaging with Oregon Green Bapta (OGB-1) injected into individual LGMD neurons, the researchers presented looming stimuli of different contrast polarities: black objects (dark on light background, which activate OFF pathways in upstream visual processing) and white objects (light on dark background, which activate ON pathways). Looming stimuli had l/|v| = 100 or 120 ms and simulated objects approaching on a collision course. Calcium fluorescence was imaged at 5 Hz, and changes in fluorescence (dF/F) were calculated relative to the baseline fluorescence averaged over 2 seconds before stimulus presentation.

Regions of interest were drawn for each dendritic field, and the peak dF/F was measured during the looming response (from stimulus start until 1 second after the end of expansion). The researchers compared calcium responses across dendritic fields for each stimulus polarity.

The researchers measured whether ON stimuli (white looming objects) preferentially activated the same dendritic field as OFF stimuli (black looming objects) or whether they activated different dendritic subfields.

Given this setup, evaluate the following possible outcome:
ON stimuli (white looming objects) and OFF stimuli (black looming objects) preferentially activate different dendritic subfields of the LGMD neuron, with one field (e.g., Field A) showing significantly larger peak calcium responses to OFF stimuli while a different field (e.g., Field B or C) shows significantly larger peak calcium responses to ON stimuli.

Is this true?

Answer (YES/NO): YES